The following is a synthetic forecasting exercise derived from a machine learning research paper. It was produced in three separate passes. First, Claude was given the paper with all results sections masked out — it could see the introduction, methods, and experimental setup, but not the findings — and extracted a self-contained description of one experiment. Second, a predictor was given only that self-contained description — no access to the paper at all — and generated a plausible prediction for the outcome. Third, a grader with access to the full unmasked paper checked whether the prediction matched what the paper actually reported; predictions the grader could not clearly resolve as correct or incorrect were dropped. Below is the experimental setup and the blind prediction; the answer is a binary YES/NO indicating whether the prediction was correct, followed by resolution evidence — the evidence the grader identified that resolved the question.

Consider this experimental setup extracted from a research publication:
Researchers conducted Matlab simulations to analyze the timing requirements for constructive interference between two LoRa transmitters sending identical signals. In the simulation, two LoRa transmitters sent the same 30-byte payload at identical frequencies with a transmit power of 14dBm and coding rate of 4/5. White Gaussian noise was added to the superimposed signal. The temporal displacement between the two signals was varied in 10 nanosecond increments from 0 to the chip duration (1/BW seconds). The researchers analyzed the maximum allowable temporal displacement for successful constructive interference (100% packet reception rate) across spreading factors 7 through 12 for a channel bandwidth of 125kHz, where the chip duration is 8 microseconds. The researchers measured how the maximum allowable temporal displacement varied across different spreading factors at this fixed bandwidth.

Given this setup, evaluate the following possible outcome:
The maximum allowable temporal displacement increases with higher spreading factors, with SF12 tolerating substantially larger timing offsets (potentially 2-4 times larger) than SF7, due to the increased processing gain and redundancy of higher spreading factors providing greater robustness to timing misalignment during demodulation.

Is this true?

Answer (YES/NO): NO